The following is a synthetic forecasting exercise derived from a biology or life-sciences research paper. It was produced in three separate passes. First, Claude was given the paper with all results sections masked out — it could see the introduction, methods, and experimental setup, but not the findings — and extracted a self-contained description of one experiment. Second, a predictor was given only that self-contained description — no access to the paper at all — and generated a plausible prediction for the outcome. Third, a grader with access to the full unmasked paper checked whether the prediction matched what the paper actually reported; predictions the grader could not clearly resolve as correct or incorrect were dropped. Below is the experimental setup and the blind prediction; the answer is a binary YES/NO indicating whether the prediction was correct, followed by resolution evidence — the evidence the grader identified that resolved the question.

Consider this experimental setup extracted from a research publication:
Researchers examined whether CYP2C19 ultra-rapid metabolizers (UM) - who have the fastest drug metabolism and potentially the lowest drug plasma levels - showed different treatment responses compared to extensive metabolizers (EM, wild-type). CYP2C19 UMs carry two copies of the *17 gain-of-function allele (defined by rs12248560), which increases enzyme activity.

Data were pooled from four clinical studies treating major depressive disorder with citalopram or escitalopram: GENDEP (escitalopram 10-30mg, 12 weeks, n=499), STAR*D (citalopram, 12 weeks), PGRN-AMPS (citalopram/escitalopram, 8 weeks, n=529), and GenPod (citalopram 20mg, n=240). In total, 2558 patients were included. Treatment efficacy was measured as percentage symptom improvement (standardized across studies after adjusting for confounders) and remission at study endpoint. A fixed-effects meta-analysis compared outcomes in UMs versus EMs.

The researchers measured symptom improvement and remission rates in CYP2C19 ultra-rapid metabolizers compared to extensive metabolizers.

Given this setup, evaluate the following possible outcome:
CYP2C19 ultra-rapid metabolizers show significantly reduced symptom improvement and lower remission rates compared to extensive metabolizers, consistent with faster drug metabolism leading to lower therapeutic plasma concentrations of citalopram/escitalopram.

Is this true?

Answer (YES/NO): NO